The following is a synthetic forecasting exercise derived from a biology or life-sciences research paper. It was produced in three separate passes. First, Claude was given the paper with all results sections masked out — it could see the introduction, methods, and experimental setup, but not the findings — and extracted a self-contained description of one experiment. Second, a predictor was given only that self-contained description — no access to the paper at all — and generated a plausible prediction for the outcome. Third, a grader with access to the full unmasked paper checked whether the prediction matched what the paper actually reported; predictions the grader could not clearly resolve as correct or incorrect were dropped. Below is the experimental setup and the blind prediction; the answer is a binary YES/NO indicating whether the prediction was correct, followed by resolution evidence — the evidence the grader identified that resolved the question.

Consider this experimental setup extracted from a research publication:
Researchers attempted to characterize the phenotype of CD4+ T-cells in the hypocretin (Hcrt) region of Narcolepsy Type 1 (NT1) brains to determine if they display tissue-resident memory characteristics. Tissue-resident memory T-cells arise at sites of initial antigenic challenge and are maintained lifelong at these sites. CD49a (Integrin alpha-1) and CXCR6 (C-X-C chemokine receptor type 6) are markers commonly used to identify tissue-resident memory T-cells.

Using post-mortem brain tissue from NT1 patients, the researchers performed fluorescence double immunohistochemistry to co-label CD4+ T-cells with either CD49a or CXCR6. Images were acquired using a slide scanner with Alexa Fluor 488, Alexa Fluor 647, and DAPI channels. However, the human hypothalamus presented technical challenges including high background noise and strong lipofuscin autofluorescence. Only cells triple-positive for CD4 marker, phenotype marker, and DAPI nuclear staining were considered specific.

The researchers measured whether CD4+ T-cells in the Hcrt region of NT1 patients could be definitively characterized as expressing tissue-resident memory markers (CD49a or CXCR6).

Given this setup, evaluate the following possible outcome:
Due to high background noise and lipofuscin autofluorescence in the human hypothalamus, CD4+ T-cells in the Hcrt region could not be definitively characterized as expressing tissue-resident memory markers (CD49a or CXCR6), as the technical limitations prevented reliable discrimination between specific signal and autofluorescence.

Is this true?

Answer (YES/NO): NO